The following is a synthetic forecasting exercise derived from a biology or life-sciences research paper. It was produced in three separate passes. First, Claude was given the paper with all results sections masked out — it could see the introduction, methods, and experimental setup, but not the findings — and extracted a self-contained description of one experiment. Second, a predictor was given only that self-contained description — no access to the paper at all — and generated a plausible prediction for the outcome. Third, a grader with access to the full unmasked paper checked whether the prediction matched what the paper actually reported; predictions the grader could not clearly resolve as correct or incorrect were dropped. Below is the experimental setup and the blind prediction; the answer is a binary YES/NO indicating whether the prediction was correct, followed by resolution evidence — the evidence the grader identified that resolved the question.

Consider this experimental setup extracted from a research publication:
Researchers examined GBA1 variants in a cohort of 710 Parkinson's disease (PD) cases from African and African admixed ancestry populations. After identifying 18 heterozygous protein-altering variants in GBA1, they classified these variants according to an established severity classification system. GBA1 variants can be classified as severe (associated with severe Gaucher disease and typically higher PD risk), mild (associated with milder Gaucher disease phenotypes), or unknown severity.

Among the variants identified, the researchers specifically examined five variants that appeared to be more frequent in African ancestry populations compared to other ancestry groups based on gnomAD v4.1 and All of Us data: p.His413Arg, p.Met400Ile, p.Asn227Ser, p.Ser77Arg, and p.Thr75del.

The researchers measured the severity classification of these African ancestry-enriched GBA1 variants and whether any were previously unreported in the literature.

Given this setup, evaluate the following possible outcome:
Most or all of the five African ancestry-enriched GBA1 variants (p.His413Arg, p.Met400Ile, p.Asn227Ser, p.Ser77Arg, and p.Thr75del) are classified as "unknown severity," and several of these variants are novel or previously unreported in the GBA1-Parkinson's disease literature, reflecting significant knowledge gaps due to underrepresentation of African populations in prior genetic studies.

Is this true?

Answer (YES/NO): NO